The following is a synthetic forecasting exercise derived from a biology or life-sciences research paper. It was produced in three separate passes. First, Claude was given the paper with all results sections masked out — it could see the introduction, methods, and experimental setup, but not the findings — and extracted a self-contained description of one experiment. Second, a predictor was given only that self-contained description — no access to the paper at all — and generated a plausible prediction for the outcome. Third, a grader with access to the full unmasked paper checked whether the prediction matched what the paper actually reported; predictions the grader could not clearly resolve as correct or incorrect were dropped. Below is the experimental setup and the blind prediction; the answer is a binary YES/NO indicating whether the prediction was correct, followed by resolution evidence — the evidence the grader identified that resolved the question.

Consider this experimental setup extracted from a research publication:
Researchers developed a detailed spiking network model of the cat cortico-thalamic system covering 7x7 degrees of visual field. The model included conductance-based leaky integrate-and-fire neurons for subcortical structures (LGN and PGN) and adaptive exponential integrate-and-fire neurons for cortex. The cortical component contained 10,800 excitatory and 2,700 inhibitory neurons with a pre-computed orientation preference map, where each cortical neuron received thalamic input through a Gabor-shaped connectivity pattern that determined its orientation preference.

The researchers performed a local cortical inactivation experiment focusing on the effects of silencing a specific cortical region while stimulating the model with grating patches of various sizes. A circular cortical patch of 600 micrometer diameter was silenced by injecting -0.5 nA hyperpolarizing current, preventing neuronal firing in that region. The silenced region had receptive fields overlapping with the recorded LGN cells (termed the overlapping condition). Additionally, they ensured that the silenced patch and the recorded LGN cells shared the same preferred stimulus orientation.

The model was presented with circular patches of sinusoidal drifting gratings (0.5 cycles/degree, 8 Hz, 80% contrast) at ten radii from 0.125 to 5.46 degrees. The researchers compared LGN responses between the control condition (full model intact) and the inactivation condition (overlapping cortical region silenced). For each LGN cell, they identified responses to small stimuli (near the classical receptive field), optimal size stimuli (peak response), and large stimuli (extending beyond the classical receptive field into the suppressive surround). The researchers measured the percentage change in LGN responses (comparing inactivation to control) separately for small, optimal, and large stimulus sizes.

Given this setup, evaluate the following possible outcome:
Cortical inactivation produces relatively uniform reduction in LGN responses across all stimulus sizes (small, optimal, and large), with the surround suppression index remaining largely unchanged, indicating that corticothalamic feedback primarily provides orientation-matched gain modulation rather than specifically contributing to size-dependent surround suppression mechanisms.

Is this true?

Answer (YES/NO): NO